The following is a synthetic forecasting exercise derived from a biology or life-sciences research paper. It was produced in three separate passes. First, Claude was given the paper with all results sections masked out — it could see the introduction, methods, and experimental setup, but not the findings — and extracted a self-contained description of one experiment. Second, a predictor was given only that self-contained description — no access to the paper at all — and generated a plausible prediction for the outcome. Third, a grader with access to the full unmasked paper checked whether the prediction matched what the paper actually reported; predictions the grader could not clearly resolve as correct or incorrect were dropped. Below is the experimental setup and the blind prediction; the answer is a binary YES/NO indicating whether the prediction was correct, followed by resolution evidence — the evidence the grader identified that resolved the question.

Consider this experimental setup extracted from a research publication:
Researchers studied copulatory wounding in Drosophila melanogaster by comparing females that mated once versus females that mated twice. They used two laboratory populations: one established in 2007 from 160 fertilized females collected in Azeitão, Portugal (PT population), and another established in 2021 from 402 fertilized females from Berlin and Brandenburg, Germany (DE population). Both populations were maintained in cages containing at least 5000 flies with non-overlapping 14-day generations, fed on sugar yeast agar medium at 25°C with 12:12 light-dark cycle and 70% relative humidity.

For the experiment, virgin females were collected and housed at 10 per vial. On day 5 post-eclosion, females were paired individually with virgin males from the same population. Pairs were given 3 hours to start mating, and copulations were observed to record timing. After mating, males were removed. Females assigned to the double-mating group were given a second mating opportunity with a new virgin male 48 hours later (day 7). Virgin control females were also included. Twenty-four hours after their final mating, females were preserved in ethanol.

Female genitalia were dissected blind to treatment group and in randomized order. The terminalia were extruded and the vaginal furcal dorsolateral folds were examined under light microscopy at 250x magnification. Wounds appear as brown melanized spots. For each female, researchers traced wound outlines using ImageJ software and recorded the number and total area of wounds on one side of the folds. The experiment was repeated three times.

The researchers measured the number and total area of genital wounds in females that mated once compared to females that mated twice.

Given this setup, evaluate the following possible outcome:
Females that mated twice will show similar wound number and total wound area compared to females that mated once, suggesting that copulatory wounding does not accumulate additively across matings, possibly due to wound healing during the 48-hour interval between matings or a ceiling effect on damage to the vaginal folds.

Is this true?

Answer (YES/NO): NO